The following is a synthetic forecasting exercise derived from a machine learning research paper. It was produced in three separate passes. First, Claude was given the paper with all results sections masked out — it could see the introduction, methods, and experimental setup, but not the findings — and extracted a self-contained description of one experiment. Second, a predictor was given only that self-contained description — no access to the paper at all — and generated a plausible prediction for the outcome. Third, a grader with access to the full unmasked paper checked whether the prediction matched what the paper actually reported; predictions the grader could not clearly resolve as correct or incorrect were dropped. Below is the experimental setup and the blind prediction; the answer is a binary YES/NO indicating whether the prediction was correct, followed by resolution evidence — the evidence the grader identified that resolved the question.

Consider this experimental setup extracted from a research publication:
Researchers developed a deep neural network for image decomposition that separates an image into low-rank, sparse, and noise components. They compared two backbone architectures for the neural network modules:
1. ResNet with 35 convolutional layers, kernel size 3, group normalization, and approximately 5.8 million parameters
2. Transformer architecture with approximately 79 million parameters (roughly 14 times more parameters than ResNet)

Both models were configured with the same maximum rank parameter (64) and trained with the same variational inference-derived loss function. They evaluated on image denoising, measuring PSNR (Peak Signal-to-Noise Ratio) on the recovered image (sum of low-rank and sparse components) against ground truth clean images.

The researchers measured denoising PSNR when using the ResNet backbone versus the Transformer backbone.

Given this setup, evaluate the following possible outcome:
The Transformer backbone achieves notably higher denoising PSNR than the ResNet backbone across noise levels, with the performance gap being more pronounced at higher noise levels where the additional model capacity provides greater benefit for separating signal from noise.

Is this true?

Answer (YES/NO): NO